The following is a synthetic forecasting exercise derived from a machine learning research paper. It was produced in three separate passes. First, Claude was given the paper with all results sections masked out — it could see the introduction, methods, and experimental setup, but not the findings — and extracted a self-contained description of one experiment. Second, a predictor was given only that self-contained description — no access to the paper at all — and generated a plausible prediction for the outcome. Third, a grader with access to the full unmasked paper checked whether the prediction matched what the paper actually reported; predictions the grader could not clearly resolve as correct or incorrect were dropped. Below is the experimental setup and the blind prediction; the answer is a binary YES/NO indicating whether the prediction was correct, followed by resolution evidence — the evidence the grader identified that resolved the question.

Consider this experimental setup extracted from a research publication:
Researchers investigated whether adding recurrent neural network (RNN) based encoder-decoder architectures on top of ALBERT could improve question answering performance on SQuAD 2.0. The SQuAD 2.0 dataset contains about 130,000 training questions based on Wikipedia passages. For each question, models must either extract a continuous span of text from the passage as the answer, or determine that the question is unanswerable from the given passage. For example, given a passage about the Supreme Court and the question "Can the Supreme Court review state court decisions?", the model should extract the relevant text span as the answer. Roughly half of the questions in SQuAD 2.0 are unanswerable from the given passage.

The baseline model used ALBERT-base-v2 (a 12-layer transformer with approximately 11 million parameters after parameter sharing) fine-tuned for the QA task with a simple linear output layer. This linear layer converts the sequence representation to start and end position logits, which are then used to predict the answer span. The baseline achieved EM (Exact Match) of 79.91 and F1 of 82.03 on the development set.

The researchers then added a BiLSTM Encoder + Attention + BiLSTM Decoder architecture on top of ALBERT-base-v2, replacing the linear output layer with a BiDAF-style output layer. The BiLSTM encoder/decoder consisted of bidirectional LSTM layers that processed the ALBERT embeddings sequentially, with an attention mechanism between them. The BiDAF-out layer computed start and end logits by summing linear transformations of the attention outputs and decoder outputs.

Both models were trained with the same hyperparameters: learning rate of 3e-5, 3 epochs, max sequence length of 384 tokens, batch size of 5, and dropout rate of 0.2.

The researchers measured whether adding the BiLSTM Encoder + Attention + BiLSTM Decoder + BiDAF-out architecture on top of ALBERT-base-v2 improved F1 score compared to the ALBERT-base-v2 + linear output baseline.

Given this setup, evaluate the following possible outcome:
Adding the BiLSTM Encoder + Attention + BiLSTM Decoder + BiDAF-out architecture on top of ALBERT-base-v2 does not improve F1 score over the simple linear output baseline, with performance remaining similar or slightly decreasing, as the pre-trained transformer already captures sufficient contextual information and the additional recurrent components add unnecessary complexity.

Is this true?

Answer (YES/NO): YES